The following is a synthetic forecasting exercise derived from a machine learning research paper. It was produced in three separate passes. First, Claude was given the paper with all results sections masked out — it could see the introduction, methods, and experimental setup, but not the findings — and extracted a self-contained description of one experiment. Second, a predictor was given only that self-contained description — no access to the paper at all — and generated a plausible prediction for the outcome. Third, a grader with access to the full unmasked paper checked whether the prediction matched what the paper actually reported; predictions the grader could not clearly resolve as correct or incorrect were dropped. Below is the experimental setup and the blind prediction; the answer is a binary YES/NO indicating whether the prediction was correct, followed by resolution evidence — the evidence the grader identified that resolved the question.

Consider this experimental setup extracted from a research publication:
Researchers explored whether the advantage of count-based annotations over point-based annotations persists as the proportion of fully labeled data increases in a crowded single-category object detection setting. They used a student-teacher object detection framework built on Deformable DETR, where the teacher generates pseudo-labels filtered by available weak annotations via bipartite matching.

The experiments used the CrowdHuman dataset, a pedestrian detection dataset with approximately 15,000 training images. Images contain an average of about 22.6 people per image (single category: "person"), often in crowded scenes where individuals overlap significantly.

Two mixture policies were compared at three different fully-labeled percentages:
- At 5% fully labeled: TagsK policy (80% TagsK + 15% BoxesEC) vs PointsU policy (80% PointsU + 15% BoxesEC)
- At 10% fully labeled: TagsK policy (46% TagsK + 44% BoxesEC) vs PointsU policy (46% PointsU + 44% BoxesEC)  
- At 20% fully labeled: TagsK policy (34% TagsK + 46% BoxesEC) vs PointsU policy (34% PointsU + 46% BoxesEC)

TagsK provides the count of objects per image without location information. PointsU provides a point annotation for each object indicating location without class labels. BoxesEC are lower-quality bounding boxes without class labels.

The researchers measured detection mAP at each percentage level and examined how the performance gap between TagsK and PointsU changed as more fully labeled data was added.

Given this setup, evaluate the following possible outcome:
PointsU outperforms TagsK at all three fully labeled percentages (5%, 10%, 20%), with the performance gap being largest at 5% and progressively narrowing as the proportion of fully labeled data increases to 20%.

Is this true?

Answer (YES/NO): NO